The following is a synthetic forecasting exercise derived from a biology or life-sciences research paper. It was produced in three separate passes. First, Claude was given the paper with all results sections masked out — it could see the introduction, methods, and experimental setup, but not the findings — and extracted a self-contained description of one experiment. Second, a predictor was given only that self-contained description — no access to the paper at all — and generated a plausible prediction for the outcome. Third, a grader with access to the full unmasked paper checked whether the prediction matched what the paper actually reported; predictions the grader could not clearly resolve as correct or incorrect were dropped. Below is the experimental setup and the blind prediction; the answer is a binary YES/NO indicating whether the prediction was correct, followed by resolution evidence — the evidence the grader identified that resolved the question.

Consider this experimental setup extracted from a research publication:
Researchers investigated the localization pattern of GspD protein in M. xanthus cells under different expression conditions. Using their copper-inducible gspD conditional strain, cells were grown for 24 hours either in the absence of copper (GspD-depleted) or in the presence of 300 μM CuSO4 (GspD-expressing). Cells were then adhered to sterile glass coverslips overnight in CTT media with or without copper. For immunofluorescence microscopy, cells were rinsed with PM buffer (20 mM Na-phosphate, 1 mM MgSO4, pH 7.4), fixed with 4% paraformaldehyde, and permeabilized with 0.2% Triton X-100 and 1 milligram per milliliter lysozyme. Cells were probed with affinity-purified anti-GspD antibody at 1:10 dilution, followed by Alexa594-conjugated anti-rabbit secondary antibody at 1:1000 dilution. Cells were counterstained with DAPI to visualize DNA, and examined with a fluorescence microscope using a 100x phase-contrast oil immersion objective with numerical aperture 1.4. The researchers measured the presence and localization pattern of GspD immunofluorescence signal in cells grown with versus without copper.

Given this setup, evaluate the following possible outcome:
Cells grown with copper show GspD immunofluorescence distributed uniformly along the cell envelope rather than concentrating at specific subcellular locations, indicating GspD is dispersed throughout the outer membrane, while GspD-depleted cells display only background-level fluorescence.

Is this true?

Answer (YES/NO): NO